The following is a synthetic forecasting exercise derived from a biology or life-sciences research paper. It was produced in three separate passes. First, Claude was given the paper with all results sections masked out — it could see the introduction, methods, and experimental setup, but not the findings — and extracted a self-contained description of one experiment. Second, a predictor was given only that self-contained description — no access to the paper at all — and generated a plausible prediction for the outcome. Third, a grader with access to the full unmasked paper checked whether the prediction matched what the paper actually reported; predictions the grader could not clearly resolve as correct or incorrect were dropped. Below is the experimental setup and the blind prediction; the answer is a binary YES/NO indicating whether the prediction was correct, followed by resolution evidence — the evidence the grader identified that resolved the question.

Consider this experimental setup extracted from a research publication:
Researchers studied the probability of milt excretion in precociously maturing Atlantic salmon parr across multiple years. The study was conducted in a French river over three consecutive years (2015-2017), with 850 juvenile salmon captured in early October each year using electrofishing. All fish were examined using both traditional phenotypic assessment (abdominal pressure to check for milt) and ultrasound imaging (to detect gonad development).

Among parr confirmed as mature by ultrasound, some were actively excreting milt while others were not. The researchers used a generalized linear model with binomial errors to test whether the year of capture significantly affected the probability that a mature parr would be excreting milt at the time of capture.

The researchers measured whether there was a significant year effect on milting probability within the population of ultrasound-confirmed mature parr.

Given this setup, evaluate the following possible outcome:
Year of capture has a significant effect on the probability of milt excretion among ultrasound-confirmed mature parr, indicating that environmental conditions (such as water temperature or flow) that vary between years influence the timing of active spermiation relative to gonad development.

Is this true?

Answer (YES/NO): YES